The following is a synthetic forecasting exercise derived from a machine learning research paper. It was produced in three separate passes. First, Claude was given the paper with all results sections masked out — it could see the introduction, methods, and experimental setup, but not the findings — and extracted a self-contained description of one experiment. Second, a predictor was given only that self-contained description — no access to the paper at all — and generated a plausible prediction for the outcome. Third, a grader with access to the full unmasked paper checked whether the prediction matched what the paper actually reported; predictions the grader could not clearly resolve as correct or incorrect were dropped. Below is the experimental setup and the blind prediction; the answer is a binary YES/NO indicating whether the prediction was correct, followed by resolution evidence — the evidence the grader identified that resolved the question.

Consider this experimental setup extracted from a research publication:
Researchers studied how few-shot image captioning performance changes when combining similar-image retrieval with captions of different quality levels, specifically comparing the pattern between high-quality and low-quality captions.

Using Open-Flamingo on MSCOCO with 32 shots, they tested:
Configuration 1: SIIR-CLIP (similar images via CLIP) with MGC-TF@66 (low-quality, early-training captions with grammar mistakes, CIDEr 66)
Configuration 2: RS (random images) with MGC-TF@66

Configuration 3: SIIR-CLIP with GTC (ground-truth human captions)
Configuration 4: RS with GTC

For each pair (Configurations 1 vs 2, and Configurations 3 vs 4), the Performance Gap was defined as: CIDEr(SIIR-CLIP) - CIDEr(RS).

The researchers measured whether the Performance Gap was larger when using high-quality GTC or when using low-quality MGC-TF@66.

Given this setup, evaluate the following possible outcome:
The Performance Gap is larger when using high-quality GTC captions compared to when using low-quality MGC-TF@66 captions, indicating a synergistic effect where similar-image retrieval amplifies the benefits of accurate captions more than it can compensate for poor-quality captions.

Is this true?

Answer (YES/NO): YES